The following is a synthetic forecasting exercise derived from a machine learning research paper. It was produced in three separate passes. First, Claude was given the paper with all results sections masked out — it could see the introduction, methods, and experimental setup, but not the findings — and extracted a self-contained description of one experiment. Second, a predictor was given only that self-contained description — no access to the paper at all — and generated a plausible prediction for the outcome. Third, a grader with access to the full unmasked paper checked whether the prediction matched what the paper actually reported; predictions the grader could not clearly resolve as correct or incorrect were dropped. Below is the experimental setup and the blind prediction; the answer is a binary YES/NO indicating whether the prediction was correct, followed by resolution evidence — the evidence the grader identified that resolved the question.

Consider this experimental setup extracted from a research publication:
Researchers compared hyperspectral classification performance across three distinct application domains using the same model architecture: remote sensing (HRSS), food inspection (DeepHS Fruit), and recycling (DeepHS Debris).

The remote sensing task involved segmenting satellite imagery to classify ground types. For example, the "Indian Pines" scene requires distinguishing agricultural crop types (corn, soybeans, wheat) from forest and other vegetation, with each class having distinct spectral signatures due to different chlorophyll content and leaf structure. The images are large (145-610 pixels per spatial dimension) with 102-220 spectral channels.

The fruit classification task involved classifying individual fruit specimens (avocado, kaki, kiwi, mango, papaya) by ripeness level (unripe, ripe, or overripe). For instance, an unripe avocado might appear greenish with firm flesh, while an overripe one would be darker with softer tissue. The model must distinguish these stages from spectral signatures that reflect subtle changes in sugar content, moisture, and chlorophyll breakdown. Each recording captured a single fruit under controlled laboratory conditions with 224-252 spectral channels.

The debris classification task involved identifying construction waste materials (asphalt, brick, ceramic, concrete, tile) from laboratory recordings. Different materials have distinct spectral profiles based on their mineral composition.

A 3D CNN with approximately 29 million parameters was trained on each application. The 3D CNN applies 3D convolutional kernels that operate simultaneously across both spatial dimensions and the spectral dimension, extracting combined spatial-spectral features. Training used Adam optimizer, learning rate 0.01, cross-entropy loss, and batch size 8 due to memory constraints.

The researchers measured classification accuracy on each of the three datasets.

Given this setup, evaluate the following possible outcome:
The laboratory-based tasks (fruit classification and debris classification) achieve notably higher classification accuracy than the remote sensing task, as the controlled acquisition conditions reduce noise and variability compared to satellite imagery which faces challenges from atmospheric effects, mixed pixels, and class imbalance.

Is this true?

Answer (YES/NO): NO